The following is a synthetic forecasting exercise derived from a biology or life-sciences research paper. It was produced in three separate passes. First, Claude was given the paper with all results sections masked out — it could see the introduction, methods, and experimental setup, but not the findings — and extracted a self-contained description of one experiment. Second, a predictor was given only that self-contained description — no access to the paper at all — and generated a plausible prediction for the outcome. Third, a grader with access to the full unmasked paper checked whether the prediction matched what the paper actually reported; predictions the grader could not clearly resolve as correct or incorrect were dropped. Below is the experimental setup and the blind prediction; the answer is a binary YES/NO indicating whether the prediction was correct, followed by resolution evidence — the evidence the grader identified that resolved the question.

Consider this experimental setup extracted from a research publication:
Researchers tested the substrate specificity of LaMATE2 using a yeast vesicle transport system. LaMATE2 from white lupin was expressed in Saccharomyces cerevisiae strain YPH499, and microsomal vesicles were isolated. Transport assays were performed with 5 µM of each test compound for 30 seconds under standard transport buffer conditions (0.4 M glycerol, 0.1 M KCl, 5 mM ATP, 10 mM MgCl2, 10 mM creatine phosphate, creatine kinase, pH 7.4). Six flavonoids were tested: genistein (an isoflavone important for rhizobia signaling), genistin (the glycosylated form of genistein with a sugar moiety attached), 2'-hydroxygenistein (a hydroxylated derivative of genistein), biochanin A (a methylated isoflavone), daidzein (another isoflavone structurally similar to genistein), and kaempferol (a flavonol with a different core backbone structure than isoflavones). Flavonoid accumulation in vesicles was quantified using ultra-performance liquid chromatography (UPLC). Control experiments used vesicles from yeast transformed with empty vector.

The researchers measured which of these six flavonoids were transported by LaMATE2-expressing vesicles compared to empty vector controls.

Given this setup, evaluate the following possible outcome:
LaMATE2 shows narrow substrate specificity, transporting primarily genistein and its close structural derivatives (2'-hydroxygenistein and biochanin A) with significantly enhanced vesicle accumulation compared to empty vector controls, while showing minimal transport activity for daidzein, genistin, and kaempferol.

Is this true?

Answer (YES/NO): NO